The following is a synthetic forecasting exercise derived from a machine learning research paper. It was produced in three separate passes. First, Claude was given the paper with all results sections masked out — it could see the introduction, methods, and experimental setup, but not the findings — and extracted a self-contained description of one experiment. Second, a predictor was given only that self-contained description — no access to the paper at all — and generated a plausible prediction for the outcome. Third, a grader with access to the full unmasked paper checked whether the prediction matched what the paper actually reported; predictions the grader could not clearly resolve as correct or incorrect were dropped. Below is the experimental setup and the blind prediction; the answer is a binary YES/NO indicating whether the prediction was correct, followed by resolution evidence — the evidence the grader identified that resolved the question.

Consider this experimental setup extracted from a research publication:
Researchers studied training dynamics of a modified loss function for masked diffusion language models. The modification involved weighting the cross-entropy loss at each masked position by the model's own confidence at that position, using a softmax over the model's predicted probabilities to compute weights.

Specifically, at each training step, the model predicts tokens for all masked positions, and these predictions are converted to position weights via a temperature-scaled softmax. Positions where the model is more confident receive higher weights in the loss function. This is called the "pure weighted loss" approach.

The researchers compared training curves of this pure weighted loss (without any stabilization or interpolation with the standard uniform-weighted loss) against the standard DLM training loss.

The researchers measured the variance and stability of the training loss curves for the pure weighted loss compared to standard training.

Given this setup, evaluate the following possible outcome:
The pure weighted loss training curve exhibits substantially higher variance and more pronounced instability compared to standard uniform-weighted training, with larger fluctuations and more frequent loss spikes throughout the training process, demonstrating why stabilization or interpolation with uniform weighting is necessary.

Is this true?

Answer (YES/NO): YES